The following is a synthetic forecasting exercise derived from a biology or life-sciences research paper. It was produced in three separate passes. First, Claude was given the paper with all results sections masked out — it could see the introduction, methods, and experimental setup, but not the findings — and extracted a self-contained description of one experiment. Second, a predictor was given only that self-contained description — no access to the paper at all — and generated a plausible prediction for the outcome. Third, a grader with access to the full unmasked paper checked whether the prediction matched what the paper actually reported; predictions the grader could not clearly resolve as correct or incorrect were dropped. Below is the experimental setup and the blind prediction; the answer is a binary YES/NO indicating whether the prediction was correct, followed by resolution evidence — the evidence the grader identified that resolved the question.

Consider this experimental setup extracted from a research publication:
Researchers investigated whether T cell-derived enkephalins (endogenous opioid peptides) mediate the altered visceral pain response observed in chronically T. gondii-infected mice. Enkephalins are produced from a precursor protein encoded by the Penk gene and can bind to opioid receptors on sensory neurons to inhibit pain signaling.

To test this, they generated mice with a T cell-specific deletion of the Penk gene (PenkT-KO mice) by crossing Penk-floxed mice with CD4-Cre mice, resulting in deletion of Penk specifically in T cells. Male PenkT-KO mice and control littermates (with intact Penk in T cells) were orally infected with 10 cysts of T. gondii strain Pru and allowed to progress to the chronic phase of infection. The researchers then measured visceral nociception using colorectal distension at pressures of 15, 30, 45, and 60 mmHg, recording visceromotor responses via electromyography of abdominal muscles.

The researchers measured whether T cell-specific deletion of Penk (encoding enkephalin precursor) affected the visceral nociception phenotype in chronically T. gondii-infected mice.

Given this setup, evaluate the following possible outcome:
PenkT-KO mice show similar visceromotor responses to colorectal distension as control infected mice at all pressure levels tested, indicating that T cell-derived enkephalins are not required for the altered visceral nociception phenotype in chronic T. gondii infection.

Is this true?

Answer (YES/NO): YES